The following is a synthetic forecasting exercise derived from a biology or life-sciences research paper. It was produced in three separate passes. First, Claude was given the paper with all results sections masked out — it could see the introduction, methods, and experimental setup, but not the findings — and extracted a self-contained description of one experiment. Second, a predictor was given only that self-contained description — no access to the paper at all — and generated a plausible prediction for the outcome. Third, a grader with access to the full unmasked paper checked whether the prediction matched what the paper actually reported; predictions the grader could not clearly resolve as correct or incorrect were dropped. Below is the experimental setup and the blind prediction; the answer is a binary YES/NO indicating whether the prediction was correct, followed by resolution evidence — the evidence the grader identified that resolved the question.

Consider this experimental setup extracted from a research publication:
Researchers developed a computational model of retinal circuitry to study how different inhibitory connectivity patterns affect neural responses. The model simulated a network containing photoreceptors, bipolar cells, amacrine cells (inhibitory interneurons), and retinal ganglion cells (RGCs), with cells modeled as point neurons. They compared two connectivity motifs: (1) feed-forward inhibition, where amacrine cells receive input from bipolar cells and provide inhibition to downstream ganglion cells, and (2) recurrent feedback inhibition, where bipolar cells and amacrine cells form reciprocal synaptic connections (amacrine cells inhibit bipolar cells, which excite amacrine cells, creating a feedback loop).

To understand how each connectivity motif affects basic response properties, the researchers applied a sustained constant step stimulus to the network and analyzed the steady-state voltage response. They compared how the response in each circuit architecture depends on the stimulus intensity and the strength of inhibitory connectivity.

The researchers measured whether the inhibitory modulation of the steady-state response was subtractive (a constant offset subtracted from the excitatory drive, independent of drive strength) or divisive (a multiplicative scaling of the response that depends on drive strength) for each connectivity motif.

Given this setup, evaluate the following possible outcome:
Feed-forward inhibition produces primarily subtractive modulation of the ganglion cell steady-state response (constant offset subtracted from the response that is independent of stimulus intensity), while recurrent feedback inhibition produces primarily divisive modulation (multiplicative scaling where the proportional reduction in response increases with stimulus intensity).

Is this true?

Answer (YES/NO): YES